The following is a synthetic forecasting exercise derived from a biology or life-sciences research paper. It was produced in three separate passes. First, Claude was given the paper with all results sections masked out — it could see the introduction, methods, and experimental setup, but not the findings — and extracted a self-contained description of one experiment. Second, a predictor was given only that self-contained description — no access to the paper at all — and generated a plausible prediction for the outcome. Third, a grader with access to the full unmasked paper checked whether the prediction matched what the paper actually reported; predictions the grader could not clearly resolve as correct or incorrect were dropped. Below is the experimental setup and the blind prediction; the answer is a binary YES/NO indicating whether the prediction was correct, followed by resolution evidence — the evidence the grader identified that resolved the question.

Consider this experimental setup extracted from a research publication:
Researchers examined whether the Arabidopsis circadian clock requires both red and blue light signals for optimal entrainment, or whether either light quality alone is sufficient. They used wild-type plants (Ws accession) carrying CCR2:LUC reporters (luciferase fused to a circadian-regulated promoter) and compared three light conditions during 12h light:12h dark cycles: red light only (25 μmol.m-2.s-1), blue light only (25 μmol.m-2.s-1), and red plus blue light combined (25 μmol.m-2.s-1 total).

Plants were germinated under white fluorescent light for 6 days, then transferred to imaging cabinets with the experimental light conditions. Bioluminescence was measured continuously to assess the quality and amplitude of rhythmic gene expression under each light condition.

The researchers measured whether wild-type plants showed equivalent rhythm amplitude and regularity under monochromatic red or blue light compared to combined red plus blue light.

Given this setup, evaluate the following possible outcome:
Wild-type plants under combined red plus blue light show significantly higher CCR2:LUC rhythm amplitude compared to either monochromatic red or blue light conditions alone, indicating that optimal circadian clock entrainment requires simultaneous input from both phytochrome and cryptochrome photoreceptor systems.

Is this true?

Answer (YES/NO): NO